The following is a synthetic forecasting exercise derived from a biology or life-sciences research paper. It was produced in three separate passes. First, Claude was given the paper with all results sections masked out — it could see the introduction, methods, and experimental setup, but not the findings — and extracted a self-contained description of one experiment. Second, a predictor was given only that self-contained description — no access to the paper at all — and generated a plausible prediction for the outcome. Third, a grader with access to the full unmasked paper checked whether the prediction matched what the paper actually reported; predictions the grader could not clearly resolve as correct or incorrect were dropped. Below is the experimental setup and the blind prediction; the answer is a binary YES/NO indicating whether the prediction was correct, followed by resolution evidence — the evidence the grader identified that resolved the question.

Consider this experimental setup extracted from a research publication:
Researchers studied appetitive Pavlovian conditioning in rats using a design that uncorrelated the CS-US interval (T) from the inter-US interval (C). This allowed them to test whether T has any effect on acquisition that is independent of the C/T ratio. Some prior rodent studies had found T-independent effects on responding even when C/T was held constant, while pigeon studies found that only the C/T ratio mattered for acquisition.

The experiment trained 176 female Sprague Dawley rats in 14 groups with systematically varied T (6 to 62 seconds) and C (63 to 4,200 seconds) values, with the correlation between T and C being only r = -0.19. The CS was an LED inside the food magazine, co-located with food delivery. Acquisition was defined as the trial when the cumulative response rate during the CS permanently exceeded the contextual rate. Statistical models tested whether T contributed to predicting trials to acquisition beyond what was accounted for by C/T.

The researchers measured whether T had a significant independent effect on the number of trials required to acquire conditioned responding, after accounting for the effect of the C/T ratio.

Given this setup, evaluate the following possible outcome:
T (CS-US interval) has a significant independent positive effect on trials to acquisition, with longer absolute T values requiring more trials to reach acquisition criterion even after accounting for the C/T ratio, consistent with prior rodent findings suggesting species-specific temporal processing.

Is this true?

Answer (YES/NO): NO